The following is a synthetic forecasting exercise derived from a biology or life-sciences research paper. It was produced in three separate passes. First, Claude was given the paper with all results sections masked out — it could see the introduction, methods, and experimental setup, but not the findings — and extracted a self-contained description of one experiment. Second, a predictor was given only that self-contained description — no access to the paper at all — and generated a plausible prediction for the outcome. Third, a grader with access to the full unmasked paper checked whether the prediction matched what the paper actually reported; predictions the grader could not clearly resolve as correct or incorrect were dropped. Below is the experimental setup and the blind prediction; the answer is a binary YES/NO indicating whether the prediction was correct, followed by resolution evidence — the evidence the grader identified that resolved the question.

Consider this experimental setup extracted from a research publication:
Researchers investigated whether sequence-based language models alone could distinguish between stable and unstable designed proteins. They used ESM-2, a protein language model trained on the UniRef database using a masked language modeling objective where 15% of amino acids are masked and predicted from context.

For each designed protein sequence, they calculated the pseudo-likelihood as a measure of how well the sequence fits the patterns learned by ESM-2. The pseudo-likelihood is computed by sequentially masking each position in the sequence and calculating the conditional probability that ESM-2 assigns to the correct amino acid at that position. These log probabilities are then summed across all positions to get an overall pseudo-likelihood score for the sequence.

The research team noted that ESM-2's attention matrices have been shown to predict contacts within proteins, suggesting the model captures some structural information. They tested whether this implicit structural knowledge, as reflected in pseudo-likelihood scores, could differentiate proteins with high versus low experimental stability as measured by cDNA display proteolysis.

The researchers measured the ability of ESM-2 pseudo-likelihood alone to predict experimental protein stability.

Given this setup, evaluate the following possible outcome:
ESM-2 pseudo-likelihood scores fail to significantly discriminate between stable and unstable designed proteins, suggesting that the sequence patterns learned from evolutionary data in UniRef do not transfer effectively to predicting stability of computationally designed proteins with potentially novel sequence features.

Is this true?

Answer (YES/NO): YES